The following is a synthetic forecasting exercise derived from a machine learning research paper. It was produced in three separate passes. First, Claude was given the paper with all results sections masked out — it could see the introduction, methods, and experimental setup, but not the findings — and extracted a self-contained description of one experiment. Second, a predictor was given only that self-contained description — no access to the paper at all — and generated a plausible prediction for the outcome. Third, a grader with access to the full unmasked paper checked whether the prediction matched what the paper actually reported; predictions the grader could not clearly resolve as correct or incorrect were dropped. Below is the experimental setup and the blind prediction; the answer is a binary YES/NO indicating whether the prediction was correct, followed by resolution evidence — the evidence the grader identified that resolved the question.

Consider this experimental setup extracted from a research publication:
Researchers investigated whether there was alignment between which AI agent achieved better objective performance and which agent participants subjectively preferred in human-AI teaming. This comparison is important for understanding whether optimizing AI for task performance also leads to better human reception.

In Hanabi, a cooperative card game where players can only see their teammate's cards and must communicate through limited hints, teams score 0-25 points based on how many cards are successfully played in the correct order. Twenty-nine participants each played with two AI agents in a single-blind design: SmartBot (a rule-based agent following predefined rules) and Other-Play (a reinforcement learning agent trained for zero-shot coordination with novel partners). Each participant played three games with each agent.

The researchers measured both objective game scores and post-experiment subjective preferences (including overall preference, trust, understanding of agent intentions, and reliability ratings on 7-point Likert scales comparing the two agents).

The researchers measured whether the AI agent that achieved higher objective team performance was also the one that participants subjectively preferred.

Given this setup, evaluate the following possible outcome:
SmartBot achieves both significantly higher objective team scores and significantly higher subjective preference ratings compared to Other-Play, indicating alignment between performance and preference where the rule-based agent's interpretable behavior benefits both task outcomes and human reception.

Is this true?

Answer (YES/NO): NO